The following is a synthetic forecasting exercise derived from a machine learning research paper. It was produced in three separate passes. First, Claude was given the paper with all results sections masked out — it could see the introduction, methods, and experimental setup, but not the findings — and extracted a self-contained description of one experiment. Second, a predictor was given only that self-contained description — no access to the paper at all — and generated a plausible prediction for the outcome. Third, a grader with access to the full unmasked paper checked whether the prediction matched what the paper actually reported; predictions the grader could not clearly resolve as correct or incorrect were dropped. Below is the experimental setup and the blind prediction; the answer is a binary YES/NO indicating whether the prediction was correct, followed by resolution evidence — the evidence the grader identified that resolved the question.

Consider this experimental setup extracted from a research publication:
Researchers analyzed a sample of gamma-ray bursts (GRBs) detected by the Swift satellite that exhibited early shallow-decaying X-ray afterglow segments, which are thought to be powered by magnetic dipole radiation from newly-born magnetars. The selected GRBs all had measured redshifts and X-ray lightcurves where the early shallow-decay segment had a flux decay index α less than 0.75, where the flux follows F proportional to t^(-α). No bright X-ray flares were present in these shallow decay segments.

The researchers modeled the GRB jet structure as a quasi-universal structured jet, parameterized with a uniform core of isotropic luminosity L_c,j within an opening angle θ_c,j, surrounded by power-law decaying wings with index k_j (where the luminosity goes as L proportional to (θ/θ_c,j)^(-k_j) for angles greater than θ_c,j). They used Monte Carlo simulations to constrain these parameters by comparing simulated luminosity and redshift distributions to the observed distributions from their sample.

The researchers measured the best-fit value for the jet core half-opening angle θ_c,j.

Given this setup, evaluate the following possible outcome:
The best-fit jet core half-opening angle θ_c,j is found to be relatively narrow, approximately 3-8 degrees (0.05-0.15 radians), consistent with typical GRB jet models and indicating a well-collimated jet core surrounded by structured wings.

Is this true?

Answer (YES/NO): NO